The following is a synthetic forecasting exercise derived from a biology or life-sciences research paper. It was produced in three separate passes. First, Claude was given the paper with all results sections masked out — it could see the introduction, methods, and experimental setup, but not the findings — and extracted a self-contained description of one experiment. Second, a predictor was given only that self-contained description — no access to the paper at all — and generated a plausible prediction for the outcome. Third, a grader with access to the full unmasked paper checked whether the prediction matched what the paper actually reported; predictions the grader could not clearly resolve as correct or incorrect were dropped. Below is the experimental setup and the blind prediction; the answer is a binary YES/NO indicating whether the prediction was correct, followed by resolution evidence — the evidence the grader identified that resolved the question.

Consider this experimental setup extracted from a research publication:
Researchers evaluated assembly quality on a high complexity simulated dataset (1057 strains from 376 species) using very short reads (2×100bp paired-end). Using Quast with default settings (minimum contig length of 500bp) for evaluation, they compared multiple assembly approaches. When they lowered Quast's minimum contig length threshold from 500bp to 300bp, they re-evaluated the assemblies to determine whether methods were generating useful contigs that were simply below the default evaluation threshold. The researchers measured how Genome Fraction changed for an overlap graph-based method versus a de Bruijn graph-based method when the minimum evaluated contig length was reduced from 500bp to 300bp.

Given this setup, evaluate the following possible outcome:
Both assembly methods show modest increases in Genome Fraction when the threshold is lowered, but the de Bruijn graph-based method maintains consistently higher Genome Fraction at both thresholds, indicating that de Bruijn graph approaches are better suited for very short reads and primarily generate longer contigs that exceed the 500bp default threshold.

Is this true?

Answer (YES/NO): NO